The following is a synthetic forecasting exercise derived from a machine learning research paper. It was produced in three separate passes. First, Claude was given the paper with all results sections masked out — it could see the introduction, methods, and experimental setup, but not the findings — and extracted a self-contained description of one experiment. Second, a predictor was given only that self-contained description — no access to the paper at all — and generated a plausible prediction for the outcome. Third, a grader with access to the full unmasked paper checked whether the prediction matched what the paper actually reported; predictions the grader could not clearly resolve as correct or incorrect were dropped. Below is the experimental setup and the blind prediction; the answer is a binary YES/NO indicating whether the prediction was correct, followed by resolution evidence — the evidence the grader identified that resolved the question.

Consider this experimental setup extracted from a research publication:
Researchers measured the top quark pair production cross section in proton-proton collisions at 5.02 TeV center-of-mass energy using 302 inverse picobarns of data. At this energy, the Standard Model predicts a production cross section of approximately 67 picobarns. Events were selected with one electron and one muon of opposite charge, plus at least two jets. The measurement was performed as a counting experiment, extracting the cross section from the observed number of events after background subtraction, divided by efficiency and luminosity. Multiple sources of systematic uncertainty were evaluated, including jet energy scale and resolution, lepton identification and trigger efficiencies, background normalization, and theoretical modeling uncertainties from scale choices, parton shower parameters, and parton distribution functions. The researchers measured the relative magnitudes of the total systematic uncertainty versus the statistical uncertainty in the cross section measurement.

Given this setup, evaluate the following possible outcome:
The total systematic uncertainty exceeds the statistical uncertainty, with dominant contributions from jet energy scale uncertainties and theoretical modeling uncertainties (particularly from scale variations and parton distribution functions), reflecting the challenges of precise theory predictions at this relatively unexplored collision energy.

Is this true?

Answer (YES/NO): NO